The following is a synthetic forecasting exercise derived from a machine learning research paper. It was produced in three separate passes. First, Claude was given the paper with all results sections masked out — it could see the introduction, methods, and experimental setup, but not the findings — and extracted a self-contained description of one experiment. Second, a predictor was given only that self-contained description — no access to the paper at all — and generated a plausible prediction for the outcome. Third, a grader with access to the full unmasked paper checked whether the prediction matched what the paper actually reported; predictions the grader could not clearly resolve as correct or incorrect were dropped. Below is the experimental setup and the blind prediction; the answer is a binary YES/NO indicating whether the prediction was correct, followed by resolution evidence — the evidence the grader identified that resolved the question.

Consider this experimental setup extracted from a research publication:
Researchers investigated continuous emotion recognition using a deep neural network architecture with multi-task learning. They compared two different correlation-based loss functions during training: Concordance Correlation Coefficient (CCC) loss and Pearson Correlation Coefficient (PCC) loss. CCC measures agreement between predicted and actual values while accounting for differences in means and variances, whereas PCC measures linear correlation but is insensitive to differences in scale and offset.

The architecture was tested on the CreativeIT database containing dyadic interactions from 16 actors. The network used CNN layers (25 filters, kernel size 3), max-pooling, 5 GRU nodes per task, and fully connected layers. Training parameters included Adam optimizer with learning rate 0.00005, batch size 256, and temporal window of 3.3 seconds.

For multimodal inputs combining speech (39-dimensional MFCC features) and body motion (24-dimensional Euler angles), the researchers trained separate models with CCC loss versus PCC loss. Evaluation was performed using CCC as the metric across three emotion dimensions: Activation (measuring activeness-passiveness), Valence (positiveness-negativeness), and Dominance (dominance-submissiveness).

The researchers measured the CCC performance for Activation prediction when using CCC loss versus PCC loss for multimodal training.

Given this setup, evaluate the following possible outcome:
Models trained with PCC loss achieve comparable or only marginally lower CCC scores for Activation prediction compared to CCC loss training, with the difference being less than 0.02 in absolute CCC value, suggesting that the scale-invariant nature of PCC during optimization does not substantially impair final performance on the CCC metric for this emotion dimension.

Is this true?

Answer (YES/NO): NO